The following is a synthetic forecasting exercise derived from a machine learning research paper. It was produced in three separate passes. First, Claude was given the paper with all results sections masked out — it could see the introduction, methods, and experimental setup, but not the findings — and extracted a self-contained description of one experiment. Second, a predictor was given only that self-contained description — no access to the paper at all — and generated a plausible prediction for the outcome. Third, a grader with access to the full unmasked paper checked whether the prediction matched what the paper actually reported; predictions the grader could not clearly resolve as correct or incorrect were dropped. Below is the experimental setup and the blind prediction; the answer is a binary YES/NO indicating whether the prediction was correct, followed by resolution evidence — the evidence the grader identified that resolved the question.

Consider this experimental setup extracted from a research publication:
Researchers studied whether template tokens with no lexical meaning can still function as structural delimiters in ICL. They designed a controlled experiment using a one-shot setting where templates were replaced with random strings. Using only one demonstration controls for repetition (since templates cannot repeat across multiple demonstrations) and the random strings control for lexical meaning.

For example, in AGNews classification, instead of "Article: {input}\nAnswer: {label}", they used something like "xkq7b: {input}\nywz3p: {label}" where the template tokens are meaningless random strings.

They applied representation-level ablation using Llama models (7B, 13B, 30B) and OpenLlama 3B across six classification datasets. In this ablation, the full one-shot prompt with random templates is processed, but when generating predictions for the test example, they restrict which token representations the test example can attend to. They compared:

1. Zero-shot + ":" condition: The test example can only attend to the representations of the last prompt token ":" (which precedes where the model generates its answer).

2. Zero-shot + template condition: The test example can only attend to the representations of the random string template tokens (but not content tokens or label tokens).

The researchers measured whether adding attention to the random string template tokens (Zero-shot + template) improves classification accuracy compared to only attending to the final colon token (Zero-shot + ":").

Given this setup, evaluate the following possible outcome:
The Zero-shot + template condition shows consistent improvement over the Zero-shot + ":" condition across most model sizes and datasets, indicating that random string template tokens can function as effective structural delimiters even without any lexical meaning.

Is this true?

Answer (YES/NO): YES